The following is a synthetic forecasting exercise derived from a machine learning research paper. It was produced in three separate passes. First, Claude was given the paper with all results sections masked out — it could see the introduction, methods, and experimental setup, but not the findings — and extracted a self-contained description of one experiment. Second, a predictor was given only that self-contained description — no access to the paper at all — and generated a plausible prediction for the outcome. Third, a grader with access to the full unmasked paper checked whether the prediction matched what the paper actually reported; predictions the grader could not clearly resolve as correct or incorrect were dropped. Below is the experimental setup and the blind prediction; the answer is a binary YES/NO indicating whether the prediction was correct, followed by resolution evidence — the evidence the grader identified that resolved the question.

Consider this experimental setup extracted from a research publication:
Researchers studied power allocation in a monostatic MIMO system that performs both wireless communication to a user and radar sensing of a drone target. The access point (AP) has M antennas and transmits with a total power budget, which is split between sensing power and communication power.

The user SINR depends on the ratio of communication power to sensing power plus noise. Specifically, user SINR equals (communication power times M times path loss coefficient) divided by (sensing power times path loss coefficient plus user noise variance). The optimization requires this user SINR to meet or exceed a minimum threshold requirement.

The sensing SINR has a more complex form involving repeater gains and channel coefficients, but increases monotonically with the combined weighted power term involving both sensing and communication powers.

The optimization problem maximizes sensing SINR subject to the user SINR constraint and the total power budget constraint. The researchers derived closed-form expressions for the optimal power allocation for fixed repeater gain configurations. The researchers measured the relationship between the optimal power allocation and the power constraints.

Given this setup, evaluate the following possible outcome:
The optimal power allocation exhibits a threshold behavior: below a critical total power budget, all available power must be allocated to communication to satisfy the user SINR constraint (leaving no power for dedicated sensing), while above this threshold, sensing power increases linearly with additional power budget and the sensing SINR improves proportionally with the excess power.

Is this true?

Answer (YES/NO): NO